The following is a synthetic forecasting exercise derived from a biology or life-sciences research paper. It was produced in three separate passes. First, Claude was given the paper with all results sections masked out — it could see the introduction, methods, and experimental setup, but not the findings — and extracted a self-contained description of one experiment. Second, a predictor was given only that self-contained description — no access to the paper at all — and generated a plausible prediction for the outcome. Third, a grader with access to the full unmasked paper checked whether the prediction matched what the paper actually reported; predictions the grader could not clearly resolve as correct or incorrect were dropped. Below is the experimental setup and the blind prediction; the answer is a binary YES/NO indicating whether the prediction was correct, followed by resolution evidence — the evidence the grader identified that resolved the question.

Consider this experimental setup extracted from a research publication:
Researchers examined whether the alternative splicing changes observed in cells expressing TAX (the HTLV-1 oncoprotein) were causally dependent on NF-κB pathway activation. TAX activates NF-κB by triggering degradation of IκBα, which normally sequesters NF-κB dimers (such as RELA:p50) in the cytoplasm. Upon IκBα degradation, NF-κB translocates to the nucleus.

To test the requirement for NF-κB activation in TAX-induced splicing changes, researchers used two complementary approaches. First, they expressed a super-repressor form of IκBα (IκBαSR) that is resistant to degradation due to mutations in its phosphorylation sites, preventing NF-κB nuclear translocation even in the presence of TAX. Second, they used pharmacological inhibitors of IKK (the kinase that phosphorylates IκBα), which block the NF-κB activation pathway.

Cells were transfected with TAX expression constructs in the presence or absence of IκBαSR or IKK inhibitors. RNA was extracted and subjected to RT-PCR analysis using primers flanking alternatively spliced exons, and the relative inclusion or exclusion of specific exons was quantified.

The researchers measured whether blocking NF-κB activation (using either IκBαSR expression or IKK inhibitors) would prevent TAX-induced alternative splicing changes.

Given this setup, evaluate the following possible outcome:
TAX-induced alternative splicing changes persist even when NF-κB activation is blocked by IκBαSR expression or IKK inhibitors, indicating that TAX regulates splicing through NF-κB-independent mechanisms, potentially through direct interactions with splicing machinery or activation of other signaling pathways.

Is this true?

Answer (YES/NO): NO